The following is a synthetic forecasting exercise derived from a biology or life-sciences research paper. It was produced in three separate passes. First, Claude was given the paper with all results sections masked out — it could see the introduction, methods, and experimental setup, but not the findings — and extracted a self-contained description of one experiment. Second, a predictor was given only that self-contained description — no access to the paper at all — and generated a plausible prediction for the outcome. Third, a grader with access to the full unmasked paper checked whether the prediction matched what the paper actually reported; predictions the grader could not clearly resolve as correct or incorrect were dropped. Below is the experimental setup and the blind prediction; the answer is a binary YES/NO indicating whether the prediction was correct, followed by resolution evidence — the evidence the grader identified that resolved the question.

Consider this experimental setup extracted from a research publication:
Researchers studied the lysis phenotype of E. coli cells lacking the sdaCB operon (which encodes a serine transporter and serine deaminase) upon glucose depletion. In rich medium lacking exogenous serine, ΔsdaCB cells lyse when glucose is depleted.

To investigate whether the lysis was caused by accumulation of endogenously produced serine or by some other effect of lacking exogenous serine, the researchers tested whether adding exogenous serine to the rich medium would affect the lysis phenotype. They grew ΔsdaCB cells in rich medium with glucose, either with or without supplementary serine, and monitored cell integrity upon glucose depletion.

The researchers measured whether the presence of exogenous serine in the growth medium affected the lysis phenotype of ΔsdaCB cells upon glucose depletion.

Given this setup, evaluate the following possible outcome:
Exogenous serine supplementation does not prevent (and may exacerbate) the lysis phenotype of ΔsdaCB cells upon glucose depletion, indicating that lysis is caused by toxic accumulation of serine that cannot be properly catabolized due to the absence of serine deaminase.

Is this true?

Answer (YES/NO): NO